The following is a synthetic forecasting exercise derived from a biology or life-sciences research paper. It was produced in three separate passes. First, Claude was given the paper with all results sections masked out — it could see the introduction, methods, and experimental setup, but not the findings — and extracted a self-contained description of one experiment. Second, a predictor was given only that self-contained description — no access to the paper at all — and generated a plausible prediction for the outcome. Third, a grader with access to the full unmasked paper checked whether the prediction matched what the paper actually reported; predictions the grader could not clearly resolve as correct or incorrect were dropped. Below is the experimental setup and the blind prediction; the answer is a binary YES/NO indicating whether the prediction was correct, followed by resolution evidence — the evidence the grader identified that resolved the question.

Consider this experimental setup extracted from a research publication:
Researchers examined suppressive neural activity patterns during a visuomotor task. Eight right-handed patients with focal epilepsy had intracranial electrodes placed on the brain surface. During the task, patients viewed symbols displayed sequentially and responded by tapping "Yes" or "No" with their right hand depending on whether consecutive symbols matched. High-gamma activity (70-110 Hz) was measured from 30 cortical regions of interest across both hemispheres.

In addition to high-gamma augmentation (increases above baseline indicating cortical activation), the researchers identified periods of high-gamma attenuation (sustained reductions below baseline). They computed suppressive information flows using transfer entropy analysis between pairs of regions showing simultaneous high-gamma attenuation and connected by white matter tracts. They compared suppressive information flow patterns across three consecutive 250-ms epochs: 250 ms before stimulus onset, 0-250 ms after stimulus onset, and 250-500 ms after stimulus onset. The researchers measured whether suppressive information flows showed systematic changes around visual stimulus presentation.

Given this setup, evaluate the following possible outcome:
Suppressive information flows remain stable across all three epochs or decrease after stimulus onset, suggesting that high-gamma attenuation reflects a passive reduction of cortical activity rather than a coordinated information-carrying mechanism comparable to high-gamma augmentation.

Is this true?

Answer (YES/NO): YES